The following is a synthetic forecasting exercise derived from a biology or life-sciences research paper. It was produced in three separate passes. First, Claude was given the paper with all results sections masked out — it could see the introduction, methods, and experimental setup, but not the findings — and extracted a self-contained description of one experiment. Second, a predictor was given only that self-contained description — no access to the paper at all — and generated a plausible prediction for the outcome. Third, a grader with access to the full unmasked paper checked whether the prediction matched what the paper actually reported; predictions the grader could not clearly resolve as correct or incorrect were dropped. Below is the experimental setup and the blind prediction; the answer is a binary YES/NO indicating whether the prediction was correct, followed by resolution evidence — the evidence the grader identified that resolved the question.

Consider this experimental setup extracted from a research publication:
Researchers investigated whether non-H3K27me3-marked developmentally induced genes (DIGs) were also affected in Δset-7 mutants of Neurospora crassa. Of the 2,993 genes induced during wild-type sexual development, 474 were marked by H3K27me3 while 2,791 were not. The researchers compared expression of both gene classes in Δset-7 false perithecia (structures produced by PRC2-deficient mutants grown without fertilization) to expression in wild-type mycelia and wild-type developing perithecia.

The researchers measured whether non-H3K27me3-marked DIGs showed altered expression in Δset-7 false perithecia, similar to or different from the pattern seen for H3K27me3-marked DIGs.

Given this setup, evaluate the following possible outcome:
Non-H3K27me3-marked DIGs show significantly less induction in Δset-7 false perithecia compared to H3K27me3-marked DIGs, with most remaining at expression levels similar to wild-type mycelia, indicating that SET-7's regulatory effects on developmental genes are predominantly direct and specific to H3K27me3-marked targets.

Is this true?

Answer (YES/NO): NO